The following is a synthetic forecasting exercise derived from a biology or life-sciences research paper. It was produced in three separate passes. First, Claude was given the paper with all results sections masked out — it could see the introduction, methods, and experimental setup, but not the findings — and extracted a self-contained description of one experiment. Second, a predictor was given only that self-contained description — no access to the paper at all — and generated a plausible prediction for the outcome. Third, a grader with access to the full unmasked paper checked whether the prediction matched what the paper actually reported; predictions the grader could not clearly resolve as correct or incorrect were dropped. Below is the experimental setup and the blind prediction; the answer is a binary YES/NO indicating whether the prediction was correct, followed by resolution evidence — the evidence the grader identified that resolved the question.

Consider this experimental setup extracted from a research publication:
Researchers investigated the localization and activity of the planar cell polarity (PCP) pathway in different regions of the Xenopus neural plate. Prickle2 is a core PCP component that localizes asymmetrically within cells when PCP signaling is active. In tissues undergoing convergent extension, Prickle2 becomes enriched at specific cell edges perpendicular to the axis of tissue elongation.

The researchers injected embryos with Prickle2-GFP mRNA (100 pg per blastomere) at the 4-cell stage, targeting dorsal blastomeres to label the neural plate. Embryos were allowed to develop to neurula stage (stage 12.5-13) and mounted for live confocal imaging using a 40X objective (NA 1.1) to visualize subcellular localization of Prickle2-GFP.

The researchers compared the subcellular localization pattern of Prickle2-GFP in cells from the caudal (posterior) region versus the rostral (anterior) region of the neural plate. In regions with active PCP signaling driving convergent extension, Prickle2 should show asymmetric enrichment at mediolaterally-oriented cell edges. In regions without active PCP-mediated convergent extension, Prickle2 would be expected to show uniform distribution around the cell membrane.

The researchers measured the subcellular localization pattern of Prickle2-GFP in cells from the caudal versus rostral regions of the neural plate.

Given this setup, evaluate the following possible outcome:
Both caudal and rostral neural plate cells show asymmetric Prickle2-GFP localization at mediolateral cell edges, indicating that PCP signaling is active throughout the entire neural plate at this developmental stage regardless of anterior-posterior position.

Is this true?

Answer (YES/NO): NO